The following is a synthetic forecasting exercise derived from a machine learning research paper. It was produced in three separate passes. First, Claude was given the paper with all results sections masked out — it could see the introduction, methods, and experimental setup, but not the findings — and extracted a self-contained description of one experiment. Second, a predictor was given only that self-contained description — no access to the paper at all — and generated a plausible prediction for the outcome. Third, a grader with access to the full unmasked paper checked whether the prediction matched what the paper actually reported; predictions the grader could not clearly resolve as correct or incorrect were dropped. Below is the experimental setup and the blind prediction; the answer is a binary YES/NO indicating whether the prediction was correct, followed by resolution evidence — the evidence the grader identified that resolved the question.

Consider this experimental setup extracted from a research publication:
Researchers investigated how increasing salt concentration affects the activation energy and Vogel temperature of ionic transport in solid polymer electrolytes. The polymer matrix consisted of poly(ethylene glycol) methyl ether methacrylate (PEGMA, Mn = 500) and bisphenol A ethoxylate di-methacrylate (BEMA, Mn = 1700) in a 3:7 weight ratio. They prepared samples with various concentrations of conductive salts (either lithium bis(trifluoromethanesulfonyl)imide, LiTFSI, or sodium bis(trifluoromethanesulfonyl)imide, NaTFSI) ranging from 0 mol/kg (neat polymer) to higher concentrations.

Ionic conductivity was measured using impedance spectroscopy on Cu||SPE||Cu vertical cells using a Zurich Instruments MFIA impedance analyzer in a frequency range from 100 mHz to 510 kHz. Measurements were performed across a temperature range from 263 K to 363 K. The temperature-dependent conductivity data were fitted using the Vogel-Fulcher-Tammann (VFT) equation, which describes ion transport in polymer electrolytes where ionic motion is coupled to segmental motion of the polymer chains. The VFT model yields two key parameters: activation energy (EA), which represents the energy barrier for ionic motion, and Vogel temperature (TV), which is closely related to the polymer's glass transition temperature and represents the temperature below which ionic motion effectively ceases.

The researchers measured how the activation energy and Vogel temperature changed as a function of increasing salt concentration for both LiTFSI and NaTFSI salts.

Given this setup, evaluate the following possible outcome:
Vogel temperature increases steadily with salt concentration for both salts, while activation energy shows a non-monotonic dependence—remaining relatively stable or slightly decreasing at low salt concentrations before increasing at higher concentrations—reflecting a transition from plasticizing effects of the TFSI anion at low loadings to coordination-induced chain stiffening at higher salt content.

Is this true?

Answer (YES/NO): NO